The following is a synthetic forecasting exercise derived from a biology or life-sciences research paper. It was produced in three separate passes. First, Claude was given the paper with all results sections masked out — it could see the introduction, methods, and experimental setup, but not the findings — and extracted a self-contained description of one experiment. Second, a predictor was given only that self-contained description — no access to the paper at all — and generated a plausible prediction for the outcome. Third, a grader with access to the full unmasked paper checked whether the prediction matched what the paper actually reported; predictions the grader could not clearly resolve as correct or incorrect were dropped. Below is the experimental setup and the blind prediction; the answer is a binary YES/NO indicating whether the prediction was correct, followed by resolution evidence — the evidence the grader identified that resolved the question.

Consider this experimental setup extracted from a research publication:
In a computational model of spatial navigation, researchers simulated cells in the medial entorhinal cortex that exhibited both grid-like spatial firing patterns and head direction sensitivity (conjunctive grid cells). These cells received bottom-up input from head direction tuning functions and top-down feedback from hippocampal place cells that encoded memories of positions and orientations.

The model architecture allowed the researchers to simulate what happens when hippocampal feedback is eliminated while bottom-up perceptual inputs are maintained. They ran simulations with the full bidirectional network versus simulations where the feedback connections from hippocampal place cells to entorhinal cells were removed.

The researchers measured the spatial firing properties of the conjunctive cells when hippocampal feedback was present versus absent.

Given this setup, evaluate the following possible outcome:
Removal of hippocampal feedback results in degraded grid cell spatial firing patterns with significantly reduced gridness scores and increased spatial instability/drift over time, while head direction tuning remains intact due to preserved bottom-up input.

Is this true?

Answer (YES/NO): NO